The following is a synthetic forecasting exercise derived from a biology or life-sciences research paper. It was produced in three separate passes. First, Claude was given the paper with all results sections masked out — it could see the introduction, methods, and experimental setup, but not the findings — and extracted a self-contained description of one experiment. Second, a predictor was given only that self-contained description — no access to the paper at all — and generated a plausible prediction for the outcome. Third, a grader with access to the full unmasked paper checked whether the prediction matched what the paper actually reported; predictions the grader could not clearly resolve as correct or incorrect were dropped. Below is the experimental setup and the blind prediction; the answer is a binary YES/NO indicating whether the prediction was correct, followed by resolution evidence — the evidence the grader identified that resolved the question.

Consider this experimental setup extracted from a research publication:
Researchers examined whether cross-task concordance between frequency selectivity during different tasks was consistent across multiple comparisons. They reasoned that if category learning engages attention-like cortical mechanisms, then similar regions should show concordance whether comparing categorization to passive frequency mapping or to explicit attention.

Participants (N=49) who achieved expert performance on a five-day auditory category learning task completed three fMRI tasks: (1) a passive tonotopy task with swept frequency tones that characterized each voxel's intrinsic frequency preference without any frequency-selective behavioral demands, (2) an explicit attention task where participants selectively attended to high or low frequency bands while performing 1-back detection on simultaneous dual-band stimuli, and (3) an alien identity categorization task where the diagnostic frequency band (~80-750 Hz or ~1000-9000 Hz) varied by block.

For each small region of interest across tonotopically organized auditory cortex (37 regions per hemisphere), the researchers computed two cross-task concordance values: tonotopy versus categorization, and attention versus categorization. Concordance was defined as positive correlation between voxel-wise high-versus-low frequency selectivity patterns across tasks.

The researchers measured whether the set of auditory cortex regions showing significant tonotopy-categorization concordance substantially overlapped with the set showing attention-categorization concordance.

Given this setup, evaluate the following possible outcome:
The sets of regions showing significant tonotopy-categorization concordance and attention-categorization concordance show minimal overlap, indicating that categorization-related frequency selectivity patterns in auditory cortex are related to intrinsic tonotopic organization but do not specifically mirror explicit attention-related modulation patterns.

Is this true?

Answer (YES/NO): NO